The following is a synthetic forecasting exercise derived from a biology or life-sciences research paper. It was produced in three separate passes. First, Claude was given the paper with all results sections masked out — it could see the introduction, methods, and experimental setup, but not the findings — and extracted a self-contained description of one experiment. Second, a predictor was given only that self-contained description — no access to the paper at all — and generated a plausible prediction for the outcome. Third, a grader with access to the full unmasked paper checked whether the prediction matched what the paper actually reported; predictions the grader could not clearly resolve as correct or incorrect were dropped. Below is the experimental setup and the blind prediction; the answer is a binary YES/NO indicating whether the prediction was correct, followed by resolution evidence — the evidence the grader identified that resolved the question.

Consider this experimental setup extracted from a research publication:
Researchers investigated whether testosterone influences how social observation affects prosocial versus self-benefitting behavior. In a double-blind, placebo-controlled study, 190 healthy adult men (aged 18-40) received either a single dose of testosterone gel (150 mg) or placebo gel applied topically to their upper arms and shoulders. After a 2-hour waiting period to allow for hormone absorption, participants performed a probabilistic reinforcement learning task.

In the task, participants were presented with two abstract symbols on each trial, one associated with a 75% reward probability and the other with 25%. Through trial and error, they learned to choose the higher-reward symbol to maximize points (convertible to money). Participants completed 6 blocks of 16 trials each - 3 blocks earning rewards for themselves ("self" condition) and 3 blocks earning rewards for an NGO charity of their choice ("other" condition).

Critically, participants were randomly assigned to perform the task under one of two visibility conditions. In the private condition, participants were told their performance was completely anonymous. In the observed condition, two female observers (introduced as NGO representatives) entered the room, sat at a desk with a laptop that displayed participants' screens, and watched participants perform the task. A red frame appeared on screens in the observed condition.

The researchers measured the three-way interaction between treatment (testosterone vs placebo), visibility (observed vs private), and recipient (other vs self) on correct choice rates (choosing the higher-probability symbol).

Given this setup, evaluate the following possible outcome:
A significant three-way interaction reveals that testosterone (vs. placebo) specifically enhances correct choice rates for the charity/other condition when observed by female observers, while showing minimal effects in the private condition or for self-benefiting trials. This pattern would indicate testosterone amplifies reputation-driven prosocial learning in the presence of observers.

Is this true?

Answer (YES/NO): NO